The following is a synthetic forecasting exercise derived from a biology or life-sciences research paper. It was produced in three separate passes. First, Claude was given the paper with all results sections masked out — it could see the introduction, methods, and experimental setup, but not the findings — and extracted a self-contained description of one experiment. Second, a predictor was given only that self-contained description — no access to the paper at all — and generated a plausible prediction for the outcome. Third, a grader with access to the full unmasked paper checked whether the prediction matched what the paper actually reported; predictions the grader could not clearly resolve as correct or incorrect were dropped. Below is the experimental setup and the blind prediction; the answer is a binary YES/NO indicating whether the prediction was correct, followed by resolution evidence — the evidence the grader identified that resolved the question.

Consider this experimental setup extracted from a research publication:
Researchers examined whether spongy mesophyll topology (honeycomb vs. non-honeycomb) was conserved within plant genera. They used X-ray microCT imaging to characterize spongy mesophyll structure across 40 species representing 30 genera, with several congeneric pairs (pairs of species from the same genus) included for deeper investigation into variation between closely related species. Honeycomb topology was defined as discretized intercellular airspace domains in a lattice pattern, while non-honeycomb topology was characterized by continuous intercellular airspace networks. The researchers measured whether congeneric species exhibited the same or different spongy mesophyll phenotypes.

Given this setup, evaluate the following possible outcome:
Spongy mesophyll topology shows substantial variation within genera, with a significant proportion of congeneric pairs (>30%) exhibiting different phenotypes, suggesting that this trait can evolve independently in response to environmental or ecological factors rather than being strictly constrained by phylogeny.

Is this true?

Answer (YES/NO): NO